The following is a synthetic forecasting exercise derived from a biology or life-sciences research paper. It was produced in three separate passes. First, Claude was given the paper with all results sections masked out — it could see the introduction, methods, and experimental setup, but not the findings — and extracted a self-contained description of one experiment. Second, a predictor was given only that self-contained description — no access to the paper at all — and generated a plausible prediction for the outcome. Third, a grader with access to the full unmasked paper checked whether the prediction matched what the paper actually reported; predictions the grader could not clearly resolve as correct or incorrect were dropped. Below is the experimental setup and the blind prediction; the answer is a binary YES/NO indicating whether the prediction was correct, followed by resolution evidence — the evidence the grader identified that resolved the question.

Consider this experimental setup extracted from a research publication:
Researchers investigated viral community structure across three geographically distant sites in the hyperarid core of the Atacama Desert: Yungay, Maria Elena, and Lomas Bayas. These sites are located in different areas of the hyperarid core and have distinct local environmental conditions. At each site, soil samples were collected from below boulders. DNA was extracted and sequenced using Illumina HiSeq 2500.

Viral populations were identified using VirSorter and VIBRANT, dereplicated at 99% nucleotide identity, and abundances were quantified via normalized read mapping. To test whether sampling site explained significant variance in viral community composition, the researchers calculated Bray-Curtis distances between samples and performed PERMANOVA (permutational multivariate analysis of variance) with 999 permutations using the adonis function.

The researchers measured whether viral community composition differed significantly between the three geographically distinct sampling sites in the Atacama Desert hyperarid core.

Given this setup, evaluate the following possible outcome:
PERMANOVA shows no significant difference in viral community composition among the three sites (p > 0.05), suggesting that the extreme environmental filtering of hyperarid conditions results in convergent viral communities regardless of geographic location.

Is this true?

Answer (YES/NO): NO